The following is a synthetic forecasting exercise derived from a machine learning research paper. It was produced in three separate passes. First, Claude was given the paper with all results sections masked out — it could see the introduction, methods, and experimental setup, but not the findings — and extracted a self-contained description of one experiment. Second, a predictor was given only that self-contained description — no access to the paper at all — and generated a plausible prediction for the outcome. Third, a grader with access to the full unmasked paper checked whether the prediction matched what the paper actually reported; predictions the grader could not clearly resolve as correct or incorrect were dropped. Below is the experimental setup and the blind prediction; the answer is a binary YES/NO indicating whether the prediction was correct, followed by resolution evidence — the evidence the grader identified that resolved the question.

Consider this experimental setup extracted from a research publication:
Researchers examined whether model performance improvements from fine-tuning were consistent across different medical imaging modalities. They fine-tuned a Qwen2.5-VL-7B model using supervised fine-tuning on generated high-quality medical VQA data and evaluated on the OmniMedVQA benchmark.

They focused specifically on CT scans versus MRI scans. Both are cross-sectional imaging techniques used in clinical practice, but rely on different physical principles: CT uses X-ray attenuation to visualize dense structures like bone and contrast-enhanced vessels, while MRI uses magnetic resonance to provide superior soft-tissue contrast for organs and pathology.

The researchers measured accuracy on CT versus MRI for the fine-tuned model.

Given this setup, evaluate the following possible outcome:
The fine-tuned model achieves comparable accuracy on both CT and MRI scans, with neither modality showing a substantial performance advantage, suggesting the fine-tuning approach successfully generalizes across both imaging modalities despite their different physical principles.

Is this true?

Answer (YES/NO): NO